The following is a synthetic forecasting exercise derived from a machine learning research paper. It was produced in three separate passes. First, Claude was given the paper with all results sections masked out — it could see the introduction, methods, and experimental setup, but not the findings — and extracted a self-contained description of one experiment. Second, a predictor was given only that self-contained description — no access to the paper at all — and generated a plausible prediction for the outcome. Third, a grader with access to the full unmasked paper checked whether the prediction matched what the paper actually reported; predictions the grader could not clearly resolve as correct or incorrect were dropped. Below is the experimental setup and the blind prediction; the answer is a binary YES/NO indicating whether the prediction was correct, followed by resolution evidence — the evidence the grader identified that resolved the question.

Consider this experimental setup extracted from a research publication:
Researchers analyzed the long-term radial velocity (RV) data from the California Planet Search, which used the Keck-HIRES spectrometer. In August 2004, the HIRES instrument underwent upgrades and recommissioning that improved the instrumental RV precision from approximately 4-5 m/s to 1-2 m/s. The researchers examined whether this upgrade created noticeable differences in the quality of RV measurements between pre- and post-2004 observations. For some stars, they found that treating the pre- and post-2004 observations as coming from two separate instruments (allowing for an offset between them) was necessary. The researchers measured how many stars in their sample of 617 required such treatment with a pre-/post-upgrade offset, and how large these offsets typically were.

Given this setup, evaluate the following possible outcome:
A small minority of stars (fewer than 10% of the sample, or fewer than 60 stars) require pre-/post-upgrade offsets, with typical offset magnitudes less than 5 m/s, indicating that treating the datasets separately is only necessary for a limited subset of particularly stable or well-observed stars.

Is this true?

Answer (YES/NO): NO